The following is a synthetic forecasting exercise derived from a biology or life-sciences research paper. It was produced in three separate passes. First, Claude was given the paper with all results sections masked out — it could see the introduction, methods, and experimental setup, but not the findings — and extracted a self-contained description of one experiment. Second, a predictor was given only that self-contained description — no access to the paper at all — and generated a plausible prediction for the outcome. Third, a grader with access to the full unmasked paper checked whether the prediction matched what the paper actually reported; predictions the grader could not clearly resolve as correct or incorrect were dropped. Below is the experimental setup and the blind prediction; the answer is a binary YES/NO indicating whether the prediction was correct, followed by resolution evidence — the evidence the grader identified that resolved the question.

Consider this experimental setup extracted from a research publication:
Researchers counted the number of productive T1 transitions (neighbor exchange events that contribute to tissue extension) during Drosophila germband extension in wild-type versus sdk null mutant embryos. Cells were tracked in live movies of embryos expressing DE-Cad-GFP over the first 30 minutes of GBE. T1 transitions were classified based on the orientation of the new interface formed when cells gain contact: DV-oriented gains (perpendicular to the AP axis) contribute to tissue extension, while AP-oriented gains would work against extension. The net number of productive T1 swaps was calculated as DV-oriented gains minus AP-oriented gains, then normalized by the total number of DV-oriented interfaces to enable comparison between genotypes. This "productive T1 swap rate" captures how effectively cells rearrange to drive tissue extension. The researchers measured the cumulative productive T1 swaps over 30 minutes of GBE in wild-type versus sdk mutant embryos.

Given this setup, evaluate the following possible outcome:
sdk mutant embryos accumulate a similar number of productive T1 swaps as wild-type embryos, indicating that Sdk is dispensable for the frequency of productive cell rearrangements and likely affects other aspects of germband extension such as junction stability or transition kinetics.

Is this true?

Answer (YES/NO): NO